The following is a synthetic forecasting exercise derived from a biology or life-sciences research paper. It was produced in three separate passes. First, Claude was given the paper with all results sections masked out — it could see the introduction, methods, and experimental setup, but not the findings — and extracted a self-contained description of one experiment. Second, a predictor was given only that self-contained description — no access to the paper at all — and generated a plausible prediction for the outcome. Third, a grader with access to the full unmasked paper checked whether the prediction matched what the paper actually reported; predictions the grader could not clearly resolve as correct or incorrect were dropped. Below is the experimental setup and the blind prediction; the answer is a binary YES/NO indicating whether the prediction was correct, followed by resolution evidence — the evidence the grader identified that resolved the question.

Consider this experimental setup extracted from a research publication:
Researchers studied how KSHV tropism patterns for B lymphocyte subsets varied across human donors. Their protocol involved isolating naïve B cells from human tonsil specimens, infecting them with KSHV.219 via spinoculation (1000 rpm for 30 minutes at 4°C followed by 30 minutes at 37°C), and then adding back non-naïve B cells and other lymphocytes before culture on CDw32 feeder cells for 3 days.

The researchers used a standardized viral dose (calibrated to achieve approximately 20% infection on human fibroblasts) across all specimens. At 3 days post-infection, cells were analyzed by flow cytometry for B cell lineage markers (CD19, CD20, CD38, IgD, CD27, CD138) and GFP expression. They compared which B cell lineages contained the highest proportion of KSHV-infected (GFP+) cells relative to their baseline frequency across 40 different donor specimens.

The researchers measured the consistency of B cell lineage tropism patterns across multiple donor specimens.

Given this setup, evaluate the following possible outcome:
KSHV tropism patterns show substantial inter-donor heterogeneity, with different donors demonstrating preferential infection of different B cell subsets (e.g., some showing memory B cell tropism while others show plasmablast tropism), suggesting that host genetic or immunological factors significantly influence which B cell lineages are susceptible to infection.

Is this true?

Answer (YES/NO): NO